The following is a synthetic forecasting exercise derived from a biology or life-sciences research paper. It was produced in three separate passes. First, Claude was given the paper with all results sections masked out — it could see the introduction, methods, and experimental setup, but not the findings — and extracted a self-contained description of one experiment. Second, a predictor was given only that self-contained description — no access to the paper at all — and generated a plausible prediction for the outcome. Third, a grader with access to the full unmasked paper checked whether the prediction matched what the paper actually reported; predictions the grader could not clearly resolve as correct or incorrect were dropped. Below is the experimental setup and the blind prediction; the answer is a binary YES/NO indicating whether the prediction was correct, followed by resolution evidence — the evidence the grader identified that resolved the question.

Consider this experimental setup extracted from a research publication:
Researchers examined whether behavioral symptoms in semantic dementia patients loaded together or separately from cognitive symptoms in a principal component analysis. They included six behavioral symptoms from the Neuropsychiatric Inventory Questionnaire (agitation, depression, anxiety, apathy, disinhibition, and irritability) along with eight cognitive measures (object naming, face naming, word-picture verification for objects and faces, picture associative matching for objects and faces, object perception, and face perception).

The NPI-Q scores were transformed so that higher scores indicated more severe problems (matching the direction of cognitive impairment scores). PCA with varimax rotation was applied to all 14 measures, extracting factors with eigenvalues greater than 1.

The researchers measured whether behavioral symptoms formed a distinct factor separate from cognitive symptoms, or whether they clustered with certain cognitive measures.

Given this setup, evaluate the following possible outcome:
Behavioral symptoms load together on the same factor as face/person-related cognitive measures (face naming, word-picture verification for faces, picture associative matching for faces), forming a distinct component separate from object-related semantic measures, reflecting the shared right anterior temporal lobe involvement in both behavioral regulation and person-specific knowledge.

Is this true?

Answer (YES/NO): NO